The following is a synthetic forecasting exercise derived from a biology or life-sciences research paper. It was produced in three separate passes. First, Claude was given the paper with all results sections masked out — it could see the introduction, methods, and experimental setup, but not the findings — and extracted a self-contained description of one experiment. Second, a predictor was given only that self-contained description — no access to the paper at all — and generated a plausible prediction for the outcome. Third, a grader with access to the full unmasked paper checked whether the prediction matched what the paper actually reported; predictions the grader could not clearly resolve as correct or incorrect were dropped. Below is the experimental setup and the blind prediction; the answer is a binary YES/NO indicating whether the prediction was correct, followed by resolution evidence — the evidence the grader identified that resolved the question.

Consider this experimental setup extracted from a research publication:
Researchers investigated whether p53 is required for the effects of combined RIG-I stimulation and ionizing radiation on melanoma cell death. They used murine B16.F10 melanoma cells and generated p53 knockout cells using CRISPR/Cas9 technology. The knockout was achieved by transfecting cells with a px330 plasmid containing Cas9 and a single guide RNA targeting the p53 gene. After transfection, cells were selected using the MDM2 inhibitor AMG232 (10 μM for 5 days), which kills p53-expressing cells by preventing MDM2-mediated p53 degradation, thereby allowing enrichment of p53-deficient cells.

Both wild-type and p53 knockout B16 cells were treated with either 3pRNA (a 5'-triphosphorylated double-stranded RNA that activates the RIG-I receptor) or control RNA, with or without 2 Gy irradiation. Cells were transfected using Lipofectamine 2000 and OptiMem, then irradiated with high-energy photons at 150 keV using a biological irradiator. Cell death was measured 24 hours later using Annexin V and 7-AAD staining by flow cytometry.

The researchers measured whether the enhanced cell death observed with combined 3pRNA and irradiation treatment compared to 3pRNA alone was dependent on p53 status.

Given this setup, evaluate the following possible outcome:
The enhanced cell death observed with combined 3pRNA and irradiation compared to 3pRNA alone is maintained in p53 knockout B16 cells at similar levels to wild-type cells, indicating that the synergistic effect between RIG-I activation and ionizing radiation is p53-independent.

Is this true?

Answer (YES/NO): NO